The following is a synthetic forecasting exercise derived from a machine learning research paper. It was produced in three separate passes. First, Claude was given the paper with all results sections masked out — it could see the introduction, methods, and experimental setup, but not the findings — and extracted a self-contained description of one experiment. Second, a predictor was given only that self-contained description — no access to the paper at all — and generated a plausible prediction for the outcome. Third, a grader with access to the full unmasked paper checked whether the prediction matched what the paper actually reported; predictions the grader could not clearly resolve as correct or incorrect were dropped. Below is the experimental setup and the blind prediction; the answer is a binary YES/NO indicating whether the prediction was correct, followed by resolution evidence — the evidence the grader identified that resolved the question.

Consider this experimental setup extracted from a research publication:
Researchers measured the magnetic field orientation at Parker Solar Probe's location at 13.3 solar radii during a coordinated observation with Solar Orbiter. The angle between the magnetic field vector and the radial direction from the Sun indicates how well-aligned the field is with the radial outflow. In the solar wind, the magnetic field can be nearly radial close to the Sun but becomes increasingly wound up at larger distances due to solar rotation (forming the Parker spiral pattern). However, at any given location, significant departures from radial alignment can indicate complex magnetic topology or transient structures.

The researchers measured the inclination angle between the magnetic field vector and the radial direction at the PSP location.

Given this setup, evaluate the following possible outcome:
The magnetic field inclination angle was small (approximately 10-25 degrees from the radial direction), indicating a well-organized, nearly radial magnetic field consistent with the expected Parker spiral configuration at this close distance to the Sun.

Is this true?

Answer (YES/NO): YES